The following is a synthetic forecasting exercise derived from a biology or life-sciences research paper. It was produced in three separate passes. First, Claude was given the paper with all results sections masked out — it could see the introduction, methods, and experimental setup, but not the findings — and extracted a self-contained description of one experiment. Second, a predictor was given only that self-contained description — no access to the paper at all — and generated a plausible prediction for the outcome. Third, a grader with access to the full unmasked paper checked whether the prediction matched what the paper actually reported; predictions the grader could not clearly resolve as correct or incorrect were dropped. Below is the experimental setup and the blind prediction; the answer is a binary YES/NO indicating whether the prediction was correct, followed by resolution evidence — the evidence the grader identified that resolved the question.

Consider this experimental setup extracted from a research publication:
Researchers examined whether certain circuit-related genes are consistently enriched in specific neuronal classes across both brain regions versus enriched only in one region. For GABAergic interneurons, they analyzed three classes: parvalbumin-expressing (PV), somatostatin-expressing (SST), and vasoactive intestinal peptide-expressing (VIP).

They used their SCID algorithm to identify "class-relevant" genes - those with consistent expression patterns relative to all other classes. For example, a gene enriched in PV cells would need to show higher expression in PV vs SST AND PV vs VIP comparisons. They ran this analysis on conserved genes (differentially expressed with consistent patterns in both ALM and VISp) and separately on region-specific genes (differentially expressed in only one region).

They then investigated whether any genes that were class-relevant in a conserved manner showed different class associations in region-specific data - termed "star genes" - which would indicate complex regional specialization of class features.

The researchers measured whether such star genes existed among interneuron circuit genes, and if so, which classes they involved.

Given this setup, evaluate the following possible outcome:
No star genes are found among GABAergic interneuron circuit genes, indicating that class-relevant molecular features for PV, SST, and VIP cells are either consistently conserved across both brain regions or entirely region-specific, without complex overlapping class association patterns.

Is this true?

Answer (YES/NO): NO